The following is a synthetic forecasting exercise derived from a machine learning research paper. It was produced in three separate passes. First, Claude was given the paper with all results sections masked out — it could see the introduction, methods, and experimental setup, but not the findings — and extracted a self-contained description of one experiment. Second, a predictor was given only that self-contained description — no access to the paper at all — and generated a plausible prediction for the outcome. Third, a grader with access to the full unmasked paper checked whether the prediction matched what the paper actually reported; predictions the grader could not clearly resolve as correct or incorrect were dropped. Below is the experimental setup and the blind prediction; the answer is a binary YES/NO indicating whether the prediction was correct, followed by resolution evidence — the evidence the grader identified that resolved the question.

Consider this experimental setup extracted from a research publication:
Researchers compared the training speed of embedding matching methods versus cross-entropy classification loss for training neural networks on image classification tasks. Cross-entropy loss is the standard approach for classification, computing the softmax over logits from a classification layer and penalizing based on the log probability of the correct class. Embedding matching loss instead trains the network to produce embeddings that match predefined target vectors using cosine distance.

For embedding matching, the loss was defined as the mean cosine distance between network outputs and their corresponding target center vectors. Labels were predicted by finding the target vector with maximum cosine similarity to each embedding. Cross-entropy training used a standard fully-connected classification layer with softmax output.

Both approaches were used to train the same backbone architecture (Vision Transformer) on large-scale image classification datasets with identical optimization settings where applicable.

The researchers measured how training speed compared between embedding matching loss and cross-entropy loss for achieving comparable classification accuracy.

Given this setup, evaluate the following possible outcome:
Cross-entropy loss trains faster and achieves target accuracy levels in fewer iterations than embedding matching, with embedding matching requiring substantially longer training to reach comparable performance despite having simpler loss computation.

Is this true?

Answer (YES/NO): YES